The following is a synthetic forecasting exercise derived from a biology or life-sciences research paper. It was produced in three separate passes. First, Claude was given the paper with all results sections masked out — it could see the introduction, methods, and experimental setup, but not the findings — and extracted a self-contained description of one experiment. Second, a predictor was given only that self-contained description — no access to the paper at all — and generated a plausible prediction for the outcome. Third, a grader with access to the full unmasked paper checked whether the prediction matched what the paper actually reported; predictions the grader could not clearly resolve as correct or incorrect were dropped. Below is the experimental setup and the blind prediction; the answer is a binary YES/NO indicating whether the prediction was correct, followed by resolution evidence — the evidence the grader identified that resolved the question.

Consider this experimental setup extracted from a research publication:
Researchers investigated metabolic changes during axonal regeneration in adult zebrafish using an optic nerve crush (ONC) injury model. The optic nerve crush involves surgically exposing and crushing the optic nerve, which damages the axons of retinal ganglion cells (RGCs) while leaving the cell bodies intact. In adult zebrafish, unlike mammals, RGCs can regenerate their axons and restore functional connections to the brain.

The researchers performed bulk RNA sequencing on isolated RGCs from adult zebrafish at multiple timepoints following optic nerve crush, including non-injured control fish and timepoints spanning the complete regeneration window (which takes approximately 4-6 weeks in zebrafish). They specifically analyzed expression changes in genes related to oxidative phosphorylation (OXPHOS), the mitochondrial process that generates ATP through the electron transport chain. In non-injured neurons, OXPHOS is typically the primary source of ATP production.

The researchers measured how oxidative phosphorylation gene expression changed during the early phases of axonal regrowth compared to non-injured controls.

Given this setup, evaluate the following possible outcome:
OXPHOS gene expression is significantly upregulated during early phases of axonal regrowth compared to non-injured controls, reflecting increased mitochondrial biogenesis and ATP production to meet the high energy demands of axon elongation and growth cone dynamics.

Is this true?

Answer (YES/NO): NO